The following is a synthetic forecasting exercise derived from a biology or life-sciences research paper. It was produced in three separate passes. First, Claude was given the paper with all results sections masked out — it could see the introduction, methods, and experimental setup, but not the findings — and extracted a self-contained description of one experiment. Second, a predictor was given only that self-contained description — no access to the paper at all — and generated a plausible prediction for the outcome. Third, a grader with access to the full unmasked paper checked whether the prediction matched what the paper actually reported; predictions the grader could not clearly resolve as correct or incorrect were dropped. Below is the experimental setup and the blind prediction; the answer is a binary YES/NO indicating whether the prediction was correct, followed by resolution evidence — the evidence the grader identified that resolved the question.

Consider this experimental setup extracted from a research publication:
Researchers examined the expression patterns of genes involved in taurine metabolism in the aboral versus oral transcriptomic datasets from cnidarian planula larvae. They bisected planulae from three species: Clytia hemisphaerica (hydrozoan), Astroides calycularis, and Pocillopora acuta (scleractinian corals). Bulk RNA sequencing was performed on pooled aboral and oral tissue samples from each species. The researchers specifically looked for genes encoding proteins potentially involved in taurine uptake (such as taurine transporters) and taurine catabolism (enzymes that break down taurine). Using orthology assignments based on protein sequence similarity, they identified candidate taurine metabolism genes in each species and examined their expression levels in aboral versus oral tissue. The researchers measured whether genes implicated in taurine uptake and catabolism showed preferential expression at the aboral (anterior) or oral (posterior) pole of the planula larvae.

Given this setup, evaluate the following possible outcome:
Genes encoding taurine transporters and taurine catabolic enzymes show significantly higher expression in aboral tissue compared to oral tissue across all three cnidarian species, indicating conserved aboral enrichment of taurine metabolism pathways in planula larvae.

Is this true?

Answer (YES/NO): NO